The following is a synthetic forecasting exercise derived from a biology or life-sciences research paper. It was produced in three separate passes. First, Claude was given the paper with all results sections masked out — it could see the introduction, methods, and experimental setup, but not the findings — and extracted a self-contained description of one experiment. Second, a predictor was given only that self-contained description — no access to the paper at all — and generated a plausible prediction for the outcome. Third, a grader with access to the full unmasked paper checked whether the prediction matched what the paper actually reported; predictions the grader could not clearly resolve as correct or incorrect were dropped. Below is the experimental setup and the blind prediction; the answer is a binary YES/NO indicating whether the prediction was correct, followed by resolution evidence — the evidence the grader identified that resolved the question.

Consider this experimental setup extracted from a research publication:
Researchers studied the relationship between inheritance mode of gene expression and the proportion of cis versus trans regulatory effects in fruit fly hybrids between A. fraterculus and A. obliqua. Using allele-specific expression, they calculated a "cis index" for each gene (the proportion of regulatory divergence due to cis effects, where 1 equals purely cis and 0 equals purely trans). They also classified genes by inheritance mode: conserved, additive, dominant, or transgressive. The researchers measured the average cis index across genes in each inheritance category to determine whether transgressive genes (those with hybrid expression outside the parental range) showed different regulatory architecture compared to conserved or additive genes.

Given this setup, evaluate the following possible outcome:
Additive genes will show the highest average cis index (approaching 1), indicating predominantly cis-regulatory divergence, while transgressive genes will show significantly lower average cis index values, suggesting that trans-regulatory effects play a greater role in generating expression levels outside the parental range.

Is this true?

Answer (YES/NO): NO